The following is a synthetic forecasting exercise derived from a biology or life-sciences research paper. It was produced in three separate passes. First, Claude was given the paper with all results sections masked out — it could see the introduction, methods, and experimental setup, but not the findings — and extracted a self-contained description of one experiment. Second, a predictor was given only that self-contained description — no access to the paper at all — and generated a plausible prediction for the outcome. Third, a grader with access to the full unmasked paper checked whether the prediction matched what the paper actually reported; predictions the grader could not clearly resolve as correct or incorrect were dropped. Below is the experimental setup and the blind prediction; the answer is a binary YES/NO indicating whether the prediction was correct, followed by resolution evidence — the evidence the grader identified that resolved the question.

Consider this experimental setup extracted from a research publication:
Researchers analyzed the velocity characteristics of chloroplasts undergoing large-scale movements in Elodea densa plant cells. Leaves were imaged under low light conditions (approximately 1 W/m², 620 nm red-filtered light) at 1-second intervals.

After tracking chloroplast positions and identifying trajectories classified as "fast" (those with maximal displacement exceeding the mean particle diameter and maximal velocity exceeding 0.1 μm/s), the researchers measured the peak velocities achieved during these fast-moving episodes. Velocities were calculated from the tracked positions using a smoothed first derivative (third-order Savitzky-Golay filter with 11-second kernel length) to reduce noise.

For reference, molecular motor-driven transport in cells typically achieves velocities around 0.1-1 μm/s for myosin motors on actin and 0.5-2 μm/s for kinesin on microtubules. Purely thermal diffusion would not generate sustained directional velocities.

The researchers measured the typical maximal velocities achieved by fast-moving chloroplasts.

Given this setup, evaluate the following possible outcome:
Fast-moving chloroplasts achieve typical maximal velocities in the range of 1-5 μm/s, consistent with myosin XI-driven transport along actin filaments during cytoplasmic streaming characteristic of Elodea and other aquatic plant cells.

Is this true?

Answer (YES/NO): NO